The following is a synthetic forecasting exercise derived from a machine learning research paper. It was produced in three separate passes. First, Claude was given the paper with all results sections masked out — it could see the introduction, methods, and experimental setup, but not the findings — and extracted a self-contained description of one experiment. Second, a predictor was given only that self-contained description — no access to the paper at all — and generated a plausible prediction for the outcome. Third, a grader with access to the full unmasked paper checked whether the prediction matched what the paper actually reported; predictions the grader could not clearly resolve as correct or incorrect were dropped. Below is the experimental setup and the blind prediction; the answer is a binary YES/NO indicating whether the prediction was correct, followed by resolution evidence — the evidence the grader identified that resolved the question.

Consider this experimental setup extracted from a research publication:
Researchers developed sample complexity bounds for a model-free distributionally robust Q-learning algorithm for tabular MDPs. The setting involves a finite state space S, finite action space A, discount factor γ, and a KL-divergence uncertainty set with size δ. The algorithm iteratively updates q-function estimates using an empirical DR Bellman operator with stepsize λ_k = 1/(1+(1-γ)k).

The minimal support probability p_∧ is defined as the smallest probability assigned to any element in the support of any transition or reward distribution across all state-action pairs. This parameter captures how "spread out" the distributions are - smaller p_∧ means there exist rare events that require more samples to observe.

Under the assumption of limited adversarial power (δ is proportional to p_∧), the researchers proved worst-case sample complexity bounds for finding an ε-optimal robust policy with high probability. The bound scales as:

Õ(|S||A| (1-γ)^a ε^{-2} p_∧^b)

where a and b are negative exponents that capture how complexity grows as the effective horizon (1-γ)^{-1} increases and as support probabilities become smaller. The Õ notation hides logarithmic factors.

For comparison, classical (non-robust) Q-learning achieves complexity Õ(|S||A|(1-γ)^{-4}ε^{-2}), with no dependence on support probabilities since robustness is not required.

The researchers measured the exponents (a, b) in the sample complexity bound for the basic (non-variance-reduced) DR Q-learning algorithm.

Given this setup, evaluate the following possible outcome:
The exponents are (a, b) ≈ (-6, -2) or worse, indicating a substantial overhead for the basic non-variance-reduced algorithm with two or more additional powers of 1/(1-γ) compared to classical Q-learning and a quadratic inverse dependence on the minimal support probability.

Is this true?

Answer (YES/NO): NO